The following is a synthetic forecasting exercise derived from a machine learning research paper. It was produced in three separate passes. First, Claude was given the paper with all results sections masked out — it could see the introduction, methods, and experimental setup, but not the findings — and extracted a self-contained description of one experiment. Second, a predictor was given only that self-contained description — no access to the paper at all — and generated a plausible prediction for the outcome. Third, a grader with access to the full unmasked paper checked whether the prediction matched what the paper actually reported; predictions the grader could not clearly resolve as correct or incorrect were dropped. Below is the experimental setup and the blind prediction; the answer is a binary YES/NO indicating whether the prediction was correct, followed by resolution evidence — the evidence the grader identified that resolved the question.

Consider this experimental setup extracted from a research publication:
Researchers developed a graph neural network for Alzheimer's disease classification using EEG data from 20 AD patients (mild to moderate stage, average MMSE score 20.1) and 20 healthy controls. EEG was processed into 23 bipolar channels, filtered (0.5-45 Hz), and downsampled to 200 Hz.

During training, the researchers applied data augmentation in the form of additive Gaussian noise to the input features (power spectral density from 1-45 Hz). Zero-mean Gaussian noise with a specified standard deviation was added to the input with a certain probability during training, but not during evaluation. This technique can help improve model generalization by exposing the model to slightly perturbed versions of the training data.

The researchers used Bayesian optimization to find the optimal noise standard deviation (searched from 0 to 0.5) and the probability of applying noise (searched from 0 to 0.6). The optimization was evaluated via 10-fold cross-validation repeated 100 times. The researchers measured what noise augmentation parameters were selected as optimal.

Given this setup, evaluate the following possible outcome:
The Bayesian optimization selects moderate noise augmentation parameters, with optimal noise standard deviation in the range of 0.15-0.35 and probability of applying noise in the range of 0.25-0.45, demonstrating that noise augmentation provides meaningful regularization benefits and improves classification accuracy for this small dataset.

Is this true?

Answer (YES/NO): NO